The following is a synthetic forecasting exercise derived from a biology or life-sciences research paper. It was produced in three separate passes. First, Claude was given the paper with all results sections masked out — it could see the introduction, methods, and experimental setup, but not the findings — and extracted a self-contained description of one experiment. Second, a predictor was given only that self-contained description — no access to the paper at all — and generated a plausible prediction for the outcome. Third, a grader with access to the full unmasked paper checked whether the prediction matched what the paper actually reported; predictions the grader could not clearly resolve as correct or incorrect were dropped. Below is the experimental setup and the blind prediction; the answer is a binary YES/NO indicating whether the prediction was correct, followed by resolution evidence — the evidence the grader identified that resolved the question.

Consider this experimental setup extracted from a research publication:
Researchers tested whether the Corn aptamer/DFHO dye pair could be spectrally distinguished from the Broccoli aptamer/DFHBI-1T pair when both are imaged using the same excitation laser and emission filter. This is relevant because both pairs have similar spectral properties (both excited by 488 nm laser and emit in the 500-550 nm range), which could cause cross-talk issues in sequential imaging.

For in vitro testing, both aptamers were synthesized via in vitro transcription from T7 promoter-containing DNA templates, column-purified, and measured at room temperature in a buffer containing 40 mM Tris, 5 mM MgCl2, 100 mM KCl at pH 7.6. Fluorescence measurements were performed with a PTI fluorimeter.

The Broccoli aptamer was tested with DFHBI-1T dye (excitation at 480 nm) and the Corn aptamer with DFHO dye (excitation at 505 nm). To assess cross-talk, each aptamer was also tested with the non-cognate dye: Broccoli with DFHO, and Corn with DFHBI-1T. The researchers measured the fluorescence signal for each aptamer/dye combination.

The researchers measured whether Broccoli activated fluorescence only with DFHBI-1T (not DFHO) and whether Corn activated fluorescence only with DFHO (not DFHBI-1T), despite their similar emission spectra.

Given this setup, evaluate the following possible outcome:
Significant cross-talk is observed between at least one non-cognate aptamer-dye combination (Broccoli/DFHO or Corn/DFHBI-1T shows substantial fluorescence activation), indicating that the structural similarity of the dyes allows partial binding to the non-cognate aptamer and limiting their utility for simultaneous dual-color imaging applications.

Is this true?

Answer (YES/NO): NO